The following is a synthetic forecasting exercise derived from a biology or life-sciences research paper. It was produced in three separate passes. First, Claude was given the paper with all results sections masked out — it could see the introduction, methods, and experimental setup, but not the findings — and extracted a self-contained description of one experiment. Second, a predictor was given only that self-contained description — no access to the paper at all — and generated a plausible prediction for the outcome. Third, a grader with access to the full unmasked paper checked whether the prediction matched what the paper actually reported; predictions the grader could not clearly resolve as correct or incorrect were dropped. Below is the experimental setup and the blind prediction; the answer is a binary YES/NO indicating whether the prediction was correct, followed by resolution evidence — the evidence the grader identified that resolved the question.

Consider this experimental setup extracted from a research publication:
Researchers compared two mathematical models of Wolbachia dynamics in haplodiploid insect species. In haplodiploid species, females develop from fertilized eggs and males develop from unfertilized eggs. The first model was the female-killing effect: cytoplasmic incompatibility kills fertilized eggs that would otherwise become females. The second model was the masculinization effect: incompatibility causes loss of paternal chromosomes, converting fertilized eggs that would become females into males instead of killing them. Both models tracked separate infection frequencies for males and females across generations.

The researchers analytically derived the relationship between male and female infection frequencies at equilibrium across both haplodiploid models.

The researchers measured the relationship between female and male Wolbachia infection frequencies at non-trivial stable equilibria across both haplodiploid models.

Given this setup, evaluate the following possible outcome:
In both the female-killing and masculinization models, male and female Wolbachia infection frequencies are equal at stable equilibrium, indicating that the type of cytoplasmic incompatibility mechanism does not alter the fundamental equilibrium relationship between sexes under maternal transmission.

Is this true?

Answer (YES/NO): NO